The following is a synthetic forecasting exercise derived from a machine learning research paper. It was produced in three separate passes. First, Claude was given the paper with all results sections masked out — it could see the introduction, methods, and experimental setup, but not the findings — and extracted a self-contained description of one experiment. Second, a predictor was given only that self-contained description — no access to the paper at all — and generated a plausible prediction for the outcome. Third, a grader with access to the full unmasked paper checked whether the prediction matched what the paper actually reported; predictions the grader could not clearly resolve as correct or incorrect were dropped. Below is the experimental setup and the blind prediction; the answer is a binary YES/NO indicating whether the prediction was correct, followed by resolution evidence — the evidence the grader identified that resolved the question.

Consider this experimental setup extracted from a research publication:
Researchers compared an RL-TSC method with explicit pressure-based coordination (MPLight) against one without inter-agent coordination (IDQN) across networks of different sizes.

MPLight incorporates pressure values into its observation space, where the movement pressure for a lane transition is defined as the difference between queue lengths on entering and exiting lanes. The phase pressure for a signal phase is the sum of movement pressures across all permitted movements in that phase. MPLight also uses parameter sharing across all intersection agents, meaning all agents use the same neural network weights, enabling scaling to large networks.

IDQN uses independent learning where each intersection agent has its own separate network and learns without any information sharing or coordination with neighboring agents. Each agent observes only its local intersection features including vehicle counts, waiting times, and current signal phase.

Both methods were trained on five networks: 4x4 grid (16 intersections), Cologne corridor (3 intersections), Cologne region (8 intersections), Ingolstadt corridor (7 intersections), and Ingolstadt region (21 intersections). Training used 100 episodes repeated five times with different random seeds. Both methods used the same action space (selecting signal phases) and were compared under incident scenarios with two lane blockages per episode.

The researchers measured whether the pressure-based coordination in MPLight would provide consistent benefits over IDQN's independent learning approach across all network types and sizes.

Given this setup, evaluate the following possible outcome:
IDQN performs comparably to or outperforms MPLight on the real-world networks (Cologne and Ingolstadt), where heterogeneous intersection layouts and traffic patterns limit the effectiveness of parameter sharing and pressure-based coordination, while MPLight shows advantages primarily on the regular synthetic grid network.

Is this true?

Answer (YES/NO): NO